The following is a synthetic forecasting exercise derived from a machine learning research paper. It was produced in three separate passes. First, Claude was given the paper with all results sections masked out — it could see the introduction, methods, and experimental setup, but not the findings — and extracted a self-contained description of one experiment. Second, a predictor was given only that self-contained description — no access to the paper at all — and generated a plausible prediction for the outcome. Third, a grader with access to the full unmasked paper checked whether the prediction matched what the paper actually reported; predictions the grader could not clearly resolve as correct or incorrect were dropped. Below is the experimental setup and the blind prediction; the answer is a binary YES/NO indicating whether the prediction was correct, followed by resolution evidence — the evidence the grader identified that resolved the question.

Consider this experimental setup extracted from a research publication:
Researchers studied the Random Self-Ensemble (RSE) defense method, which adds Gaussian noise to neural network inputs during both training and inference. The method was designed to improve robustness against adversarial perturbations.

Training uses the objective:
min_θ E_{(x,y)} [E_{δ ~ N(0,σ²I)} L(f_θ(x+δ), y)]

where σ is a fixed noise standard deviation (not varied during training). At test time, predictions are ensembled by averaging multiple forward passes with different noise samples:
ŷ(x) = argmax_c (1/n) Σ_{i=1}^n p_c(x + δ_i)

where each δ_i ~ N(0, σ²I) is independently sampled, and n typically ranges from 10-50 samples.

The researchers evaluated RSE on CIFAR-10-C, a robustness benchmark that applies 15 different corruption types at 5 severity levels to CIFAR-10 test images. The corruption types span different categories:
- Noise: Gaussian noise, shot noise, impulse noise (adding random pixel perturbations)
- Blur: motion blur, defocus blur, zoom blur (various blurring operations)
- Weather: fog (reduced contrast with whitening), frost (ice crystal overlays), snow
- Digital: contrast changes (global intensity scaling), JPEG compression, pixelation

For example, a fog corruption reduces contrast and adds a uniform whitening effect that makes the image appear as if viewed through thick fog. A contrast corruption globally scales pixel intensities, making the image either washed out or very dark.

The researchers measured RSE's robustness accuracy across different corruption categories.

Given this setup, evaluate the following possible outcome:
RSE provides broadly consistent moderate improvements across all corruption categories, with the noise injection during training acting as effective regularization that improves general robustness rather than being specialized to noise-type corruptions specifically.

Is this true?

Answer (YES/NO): NO